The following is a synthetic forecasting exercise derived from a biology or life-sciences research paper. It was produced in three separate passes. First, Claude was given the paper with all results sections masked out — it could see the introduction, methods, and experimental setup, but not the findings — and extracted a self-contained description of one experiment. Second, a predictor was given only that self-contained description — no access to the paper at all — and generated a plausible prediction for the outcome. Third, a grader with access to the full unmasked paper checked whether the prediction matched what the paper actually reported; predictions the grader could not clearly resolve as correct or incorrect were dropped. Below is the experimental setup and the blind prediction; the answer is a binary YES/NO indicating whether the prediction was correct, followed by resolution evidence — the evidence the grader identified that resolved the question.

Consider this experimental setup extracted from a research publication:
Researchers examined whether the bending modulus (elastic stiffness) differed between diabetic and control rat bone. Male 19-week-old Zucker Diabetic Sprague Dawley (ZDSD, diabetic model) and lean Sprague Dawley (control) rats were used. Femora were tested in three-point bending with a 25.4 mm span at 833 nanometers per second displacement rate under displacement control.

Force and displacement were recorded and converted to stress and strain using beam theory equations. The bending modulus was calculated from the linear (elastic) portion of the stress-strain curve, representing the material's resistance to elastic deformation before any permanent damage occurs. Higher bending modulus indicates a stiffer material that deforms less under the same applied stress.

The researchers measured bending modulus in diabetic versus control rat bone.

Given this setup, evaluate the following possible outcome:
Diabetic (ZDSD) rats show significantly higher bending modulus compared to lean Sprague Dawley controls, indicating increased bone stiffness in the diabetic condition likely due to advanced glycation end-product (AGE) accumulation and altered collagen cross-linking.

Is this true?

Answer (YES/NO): NO